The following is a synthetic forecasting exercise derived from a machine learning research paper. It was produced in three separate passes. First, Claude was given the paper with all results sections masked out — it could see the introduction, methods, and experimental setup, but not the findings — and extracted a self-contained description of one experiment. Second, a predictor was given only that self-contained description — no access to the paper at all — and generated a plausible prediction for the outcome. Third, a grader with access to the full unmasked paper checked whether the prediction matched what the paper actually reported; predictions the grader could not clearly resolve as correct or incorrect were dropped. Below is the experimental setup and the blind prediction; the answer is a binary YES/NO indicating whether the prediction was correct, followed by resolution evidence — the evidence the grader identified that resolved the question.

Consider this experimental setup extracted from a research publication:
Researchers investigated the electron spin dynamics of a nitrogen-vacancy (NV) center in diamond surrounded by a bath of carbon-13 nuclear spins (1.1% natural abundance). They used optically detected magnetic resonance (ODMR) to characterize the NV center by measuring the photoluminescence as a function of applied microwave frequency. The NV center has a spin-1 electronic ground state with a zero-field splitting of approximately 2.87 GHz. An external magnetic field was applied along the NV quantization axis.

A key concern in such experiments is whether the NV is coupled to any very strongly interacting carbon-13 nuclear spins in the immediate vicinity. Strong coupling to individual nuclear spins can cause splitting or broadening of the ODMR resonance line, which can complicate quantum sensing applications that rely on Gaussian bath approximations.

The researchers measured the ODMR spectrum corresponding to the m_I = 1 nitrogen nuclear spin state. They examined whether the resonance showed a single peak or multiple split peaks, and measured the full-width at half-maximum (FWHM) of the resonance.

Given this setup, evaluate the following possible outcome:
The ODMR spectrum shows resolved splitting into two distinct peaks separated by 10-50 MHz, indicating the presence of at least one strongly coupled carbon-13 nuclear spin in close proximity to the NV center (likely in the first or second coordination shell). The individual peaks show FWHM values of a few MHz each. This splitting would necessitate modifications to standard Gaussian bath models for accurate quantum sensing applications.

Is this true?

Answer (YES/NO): NO